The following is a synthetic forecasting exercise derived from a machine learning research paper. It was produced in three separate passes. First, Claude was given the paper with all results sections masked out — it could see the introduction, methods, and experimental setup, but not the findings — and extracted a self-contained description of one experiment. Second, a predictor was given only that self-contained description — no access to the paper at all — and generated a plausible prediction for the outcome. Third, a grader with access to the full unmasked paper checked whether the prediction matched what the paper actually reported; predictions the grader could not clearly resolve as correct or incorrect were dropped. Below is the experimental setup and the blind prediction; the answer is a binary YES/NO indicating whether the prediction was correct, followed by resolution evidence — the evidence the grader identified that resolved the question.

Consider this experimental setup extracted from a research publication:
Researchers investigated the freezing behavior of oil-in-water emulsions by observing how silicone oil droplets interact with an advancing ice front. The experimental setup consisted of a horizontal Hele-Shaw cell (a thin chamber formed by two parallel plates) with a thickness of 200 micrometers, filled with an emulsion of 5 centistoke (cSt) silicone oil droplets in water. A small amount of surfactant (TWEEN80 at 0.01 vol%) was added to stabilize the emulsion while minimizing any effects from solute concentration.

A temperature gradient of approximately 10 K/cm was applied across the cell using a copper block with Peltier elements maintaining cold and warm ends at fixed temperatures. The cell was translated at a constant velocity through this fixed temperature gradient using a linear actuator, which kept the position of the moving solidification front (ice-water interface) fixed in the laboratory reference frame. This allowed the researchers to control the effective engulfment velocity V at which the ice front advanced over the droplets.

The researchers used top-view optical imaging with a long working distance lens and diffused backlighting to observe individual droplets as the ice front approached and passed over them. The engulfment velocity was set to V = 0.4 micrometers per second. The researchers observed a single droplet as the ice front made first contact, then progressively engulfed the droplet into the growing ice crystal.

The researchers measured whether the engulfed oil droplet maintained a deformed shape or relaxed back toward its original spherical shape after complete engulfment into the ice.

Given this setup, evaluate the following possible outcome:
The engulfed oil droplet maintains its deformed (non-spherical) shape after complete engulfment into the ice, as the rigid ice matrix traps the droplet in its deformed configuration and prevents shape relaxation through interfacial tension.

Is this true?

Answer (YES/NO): YES